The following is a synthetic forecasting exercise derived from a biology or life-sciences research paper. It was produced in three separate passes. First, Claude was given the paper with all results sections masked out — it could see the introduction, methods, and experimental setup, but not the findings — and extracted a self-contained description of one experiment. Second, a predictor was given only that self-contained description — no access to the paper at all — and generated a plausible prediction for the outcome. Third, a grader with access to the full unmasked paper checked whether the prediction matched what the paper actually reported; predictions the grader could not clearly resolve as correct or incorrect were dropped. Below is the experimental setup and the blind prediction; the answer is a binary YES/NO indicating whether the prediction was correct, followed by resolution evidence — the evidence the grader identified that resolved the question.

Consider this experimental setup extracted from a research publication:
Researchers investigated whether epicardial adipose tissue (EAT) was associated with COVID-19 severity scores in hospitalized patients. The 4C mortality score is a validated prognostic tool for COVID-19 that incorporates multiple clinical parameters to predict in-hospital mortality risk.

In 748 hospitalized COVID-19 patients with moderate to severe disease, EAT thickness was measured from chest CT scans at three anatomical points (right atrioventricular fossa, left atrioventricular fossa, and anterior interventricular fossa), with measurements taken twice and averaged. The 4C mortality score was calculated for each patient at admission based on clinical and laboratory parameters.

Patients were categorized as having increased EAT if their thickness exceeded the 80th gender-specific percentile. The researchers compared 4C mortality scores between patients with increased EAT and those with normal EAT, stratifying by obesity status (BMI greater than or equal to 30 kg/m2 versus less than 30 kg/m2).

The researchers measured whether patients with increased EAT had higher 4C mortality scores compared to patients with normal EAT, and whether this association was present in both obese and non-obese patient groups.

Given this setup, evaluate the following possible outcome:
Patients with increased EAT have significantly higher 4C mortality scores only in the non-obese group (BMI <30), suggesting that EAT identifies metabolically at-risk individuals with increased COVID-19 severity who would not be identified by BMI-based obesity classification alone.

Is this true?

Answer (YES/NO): NO